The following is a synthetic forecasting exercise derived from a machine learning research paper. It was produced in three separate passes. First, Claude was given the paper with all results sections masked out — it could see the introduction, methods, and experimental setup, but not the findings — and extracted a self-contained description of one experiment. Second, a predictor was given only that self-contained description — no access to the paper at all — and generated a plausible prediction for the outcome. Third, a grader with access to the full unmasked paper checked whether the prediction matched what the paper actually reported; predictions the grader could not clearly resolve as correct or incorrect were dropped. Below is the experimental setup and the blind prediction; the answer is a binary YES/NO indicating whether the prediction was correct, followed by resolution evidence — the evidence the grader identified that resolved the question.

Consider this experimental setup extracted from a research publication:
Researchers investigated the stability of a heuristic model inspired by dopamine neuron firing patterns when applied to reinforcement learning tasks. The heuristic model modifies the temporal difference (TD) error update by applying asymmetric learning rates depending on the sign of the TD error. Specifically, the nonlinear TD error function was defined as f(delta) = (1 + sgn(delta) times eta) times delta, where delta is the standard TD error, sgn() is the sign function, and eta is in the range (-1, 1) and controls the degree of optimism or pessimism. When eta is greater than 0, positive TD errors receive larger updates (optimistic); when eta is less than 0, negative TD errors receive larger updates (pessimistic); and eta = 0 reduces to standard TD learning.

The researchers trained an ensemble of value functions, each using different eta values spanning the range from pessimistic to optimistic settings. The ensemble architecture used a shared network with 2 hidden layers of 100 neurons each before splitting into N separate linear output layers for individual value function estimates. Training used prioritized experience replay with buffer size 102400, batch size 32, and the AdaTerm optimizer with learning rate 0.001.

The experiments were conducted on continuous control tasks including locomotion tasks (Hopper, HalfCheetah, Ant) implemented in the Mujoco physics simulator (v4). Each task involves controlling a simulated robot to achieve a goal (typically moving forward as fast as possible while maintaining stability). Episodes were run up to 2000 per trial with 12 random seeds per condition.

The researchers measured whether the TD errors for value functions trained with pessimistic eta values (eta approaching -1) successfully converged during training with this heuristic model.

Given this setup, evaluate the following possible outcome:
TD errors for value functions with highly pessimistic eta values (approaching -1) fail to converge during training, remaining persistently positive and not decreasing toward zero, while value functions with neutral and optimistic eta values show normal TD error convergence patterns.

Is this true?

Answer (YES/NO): NO